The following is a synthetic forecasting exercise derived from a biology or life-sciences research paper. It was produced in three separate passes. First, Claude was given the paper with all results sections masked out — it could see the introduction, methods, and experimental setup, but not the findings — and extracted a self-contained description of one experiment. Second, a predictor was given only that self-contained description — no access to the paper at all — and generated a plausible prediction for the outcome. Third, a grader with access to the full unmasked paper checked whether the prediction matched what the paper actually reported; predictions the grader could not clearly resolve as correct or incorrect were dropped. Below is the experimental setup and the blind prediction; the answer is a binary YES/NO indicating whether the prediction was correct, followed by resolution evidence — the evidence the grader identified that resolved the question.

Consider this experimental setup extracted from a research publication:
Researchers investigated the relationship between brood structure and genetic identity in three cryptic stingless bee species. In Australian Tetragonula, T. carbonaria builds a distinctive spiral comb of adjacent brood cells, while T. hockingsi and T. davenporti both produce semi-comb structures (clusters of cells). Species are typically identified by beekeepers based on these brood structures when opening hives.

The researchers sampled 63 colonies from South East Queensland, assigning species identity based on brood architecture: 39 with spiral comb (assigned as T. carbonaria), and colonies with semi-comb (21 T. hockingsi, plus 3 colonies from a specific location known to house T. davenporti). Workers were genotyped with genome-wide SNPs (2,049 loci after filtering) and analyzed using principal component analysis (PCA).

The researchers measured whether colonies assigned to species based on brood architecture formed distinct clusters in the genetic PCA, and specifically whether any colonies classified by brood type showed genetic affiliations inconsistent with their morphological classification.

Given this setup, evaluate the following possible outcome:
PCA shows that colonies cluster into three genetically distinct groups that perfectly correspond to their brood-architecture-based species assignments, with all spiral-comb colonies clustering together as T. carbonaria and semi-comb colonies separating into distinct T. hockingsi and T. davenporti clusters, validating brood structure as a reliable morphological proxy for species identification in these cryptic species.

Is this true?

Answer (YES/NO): NO